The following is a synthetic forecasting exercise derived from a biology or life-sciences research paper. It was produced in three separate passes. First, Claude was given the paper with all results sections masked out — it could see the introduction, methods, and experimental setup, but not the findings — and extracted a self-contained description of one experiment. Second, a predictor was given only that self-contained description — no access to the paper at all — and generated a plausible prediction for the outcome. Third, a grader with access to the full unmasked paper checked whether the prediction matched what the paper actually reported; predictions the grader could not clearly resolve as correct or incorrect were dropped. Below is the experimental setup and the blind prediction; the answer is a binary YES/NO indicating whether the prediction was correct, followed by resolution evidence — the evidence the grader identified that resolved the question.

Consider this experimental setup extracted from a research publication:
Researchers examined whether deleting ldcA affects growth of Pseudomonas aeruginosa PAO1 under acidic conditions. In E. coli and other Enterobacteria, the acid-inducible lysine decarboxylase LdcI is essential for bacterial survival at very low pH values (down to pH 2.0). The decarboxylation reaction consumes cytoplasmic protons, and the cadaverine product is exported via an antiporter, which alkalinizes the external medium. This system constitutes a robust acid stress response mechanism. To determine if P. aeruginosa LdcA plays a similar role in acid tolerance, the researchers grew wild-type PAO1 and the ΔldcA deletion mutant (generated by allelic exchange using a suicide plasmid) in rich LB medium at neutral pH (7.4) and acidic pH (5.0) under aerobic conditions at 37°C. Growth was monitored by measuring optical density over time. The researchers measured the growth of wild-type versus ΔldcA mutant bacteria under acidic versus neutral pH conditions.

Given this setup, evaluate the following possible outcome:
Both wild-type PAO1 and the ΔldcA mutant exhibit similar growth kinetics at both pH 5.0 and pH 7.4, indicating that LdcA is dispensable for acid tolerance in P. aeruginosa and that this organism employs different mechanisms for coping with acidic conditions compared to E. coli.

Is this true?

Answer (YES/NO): YES